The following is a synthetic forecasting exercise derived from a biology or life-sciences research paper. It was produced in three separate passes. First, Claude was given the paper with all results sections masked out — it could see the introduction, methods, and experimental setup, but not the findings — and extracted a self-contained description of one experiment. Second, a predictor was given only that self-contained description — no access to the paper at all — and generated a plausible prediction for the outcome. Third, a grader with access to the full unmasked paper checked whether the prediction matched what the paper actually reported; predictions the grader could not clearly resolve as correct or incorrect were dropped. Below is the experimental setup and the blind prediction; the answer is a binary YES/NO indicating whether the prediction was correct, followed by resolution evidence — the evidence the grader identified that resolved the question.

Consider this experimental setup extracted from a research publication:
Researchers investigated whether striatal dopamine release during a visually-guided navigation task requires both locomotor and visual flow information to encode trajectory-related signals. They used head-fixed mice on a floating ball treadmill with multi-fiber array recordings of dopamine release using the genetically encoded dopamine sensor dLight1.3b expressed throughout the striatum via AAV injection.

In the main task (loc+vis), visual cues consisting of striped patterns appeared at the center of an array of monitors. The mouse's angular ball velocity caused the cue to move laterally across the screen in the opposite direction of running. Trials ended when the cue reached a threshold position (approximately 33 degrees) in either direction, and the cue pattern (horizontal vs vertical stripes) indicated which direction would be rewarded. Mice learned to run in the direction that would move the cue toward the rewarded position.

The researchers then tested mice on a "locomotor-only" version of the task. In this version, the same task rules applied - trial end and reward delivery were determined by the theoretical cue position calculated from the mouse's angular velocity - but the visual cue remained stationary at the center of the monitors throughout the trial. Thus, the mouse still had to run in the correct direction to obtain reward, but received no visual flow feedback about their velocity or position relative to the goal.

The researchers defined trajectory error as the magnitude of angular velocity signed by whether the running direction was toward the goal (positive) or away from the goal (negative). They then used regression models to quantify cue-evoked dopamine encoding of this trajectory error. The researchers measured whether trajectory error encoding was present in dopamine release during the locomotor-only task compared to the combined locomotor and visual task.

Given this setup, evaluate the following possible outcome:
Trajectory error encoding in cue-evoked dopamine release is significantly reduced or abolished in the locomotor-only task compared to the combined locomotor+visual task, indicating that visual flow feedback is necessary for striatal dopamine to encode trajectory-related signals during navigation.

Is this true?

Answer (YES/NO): NO